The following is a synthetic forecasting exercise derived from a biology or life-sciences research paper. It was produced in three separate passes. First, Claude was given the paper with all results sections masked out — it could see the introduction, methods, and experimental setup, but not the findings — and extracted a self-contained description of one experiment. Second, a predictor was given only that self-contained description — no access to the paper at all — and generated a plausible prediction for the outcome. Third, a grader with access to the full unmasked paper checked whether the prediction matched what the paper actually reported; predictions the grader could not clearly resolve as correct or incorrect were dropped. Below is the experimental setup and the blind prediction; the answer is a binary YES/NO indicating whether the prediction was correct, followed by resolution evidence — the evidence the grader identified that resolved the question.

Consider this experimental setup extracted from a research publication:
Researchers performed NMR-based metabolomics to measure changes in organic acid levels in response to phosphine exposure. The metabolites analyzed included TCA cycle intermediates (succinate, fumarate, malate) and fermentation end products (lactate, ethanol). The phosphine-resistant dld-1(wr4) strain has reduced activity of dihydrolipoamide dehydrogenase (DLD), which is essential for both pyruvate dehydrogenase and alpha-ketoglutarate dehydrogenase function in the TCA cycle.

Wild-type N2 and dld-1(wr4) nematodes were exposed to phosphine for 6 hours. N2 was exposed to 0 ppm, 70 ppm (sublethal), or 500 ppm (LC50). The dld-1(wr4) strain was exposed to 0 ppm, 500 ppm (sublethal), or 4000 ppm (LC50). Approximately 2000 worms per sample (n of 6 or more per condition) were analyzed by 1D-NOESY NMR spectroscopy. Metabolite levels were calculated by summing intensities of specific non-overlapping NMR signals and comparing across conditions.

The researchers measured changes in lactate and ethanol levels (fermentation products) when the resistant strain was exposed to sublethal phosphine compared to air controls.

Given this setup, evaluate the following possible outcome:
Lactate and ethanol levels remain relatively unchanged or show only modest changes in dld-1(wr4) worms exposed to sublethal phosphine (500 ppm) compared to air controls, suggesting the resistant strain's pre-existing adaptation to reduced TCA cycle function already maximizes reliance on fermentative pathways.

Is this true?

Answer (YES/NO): NO